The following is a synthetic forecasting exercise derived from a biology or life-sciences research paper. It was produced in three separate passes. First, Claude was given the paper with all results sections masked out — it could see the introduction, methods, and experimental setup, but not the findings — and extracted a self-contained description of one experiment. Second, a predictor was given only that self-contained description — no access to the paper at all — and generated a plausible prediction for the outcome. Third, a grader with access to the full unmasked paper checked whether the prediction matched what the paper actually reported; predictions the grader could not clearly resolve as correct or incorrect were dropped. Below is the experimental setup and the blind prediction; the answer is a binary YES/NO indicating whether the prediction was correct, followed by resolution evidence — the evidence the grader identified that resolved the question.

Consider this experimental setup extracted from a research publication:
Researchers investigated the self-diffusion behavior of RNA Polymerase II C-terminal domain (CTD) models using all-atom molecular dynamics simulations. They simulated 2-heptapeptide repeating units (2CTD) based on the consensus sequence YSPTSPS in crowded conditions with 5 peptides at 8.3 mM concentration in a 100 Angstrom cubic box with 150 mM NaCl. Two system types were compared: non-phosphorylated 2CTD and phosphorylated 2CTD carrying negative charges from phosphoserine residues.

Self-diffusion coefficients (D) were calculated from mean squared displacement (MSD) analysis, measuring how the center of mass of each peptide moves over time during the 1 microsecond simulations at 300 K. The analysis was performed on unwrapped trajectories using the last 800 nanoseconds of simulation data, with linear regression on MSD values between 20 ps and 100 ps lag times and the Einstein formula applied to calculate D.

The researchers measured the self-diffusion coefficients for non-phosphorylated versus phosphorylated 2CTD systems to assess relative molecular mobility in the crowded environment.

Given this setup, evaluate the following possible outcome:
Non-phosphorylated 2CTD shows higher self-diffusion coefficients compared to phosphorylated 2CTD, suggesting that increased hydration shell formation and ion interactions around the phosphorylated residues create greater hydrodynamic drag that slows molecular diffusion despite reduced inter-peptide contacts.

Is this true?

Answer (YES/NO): NO